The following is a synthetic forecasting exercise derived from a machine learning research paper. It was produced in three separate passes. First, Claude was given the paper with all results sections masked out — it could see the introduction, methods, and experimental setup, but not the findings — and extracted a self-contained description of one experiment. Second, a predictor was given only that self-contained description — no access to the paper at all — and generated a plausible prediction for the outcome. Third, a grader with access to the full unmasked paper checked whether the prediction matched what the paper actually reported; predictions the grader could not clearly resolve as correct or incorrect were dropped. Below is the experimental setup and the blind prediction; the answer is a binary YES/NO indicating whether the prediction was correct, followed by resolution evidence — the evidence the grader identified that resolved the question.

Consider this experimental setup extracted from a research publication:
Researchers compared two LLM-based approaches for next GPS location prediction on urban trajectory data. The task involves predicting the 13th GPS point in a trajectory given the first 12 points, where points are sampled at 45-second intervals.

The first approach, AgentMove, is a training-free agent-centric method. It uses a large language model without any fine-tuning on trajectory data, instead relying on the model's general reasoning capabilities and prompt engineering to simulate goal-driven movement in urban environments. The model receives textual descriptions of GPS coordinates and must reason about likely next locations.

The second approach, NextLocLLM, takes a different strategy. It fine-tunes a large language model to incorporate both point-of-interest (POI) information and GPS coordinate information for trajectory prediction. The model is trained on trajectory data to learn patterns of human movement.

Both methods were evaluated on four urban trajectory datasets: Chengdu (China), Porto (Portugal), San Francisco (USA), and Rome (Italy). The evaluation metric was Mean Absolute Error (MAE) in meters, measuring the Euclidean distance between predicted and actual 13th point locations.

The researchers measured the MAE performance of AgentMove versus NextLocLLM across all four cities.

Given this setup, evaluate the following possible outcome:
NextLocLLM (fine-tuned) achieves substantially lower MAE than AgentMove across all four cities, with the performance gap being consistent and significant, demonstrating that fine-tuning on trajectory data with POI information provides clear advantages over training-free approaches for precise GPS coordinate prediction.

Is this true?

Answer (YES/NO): NO